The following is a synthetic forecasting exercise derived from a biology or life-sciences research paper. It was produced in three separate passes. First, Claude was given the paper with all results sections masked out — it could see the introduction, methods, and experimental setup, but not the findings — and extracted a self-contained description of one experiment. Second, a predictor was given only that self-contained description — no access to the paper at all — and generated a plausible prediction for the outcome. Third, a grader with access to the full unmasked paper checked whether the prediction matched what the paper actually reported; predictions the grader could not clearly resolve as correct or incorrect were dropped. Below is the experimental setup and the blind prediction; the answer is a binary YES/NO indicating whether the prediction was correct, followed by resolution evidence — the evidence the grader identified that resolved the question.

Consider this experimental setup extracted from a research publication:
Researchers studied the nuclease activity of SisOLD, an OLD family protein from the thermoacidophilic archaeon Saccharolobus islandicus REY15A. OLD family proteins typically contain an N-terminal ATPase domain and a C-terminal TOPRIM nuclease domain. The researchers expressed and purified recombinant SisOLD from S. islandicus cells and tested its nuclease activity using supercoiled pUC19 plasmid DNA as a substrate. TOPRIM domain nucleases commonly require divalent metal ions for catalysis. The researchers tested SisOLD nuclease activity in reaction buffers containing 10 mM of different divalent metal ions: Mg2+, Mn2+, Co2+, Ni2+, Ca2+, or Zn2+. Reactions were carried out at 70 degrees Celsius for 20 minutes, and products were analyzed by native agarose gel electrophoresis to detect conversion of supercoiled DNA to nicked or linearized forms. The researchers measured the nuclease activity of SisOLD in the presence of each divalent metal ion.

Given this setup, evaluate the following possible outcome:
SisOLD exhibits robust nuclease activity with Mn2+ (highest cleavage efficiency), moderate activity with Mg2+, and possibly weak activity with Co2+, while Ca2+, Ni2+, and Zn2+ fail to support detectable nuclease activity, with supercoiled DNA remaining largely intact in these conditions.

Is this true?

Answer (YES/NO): NO